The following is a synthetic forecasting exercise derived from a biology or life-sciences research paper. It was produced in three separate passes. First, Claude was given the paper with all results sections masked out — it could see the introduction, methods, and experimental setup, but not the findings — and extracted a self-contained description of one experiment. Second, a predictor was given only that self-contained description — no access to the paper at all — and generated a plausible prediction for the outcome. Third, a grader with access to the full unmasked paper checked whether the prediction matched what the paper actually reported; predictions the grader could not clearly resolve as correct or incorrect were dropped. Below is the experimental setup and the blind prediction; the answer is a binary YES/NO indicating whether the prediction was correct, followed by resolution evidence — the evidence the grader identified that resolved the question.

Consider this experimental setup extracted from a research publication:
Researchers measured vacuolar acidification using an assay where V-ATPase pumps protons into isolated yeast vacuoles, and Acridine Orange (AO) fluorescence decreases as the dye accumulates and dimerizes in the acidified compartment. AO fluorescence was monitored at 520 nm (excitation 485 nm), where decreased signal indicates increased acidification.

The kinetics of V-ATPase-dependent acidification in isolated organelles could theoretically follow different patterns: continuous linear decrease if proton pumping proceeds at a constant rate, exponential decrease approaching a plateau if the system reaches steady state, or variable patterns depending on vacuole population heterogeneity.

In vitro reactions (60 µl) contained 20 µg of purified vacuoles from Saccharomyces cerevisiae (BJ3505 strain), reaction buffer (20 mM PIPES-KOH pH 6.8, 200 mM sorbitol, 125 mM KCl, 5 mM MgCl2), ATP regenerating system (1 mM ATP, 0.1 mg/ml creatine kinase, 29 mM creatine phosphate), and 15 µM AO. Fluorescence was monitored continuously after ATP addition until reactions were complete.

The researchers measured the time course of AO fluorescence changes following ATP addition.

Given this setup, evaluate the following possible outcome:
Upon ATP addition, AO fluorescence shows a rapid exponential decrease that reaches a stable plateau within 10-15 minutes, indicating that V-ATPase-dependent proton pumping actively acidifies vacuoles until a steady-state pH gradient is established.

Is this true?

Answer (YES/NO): YES